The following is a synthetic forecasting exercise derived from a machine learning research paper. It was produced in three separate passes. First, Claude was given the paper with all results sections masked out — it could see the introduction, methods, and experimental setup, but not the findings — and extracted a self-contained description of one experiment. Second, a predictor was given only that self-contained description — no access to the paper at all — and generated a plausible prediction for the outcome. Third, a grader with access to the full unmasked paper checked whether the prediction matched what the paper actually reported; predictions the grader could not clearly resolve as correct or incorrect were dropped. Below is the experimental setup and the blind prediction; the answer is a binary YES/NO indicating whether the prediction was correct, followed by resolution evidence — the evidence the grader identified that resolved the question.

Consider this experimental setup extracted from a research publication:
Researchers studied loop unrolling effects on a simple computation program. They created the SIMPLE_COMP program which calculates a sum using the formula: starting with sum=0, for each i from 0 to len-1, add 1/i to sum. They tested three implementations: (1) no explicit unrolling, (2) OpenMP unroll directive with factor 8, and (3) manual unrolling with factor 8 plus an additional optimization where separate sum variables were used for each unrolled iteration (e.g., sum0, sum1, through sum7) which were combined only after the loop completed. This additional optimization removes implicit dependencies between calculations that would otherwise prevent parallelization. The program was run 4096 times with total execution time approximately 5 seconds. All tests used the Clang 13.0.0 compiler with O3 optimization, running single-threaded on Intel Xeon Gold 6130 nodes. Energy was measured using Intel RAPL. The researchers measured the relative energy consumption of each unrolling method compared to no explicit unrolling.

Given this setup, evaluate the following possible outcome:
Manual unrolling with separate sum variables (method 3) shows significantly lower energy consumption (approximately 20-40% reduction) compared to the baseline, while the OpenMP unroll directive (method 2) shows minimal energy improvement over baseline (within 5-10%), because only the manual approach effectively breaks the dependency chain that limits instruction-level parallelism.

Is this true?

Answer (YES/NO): NO